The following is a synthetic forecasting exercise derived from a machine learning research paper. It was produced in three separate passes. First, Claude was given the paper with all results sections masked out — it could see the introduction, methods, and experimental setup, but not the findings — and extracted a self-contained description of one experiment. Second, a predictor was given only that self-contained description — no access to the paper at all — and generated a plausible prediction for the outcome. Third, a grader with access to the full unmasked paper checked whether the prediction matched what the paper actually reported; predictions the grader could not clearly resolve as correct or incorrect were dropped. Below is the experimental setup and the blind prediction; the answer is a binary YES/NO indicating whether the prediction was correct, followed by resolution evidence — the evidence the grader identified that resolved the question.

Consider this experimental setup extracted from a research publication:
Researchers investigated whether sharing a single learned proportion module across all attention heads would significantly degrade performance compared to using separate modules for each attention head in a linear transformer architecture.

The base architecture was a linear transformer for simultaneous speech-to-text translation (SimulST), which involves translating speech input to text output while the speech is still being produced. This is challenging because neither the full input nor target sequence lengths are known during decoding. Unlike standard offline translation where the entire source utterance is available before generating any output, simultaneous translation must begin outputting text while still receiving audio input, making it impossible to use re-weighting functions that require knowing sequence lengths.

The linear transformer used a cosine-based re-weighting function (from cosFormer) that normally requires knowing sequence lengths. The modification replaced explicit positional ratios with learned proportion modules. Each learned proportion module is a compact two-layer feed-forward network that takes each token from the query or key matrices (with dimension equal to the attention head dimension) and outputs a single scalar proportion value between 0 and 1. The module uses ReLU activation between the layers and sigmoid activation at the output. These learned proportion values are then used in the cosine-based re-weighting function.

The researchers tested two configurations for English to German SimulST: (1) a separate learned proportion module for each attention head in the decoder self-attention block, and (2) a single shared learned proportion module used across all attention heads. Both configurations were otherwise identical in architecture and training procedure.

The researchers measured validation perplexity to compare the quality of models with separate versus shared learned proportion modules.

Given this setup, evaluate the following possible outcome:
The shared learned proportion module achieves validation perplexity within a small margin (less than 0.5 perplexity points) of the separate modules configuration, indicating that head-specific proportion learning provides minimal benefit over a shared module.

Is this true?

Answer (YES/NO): YES